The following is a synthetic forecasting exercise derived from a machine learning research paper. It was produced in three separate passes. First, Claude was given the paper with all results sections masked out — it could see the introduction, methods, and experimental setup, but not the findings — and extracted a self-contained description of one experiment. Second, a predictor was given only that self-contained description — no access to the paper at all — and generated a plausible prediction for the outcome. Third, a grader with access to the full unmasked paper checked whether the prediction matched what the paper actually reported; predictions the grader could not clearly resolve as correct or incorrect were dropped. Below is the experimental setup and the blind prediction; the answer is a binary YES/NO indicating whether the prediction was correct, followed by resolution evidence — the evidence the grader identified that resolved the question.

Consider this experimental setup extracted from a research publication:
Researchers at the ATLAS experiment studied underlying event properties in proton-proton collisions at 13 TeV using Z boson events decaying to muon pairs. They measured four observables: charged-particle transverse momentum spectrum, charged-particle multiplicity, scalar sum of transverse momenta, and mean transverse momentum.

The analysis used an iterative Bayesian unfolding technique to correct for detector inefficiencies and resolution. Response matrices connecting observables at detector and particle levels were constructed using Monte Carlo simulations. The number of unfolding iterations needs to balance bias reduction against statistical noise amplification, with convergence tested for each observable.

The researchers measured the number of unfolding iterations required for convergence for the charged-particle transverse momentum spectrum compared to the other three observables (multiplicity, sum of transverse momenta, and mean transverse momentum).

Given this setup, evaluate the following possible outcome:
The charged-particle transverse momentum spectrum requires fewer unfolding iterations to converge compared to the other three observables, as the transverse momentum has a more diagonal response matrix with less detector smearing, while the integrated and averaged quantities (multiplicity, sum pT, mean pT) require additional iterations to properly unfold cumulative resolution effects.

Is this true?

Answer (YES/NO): YES